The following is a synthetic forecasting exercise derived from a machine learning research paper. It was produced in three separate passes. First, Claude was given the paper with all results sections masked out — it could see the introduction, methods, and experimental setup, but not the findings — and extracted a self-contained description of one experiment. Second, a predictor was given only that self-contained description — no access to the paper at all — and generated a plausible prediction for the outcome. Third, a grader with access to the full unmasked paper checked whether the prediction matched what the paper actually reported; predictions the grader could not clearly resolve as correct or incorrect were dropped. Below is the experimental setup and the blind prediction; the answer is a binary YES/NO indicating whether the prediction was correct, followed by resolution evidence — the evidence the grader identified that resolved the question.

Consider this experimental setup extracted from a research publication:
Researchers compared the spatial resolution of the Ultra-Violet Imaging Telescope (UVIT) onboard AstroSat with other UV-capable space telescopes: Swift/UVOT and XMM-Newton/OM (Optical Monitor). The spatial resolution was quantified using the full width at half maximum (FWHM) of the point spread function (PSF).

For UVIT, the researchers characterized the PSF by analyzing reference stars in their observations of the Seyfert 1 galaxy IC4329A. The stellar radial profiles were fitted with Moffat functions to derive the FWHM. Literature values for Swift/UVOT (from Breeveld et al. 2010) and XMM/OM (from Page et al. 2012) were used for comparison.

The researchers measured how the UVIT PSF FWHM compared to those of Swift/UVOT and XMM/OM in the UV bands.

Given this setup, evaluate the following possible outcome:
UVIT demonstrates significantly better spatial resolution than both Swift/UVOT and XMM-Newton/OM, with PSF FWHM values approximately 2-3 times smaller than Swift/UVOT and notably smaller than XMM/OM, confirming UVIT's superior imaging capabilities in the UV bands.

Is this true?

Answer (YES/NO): YES